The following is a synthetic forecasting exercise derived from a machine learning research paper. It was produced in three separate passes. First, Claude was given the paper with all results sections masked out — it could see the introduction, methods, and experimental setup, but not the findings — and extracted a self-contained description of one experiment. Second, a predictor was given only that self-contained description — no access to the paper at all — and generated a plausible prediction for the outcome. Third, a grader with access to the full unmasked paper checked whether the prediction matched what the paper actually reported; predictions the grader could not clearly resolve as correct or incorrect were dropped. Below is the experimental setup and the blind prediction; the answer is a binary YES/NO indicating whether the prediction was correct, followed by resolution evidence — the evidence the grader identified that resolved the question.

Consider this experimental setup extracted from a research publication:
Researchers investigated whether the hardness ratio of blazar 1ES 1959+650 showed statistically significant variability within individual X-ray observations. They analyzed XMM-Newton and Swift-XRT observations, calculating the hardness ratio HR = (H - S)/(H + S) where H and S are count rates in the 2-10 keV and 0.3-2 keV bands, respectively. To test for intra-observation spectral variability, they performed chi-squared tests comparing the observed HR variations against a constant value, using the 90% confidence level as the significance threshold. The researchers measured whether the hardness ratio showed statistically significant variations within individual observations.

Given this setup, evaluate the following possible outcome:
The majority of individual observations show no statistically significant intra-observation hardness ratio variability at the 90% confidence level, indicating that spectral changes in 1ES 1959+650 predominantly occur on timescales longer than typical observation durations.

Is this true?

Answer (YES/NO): YES